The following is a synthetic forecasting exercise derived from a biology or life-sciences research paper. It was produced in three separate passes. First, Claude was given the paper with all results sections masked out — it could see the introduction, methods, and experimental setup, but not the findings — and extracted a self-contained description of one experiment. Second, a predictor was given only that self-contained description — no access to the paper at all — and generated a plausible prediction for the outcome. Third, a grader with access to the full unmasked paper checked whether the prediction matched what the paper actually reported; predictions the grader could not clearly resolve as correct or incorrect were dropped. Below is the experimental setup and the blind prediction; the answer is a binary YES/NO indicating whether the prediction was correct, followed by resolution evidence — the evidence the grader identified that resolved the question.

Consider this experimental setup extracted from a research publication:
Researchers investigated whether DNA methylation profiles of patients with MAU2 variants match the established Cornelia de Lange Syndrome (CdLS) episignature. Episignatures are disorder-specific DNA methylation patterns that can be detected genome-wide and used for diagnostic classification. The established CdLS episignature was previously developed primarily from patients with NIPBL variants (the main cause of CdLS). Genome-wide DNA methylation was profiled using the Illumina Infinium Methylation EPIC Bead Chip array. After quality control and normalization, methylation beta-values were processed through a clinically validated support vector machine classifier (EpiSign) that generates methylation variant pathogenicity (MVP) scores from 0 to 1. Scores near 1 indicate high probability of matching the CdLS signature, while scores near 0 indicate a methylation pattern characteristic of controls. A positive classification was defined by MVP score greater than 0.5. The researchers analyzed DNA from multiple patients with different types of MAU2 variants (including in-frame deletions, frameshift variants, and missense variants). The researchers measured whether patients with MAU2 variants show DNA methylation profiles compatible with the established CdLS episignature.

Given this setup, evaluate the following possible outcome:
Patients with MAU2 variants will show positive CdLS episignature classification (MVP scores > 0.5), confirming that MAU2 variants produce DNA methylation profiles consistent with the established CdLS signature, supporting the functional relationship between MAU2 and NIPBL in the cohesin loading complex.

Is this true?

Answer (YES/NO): NO